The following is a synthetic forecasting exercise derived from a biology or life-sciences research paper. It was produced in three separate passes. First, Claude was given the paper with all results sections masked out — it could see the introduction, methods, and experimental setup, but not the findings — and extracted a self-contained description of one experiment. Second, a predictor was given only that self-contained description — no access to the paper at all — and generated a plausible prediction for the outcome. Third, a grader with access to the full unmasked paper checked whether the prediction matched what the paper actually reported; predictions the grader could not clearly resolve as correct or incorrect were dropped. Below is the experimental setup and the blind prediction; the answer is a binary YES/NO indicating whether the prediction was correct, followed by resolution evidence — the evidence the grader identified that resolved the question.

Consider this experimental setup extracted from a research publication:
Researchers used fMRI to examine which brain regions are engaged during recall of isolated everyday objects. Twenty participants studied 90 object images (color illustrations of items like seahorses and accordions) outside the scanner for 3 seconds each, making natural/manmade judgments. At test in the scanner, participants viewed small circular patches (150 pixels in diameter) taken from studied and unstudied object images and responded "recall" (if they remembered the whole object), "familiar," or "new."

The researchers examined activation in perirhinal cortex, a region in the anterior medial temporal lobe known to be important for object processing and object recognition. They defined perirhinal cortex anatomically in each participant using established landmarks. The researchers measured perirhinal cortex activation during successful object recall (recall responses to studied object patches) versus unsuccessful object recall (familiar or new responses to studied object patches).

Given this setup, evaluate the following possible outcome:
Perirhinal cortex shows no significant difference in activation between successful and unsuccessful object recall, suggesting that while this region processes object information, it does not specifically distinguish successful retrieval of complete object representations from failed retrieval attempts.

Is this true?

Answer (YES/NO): NO